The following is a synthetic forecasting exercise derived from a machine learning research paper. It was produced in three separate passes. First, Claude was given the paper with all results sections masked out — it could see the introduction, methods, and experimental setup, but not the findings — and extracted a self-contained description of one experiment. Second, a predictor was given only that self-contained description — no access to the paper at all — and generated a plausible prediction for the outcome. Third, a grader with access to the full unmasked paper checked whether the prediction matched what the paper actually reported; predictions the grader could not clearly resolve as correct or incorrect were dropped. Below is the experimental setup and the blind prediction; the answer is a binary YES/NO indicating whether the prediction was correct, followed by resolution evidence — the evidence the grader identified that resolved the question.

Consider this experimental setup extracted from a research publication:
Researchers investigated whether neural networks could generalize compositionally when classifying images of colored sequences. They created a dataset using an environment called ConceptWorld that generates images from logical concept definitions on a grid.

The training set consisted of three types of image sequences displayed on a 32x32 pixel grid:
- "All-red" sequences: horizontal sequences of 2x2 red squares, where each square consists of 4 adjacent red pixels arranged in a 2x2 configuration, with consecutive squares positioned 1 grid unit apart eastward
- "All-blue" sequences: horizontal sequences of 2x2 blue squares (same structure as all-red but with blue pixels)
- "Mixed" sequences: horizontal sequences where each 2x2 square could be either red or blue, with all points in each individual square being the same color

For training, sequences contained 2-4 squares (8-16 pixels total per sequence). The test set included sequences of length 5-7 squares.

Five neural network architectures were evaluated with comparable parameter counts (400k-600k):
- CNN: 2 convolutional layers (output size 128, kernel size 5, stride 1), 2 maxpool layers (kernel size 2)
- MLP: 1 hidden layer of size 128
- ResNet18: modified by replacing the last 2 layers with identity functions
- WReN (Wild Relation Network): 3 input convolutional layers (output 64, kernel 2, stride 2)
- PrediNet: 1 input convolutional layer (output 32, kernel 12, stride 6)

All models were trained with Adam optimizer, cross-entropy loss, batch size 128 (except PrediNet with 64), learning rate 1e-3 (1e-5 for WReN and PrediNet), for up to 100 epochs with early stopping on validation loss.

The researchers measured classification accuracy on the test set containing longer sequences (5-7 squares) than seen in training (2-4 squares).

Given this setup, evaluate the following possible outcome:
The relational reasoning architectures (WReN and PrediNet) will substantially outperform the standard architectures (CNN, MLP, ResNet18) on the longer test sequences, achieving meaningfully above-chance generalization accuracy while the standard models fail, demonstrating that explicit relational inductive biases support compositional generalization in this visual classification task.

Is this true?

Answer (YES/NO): NO